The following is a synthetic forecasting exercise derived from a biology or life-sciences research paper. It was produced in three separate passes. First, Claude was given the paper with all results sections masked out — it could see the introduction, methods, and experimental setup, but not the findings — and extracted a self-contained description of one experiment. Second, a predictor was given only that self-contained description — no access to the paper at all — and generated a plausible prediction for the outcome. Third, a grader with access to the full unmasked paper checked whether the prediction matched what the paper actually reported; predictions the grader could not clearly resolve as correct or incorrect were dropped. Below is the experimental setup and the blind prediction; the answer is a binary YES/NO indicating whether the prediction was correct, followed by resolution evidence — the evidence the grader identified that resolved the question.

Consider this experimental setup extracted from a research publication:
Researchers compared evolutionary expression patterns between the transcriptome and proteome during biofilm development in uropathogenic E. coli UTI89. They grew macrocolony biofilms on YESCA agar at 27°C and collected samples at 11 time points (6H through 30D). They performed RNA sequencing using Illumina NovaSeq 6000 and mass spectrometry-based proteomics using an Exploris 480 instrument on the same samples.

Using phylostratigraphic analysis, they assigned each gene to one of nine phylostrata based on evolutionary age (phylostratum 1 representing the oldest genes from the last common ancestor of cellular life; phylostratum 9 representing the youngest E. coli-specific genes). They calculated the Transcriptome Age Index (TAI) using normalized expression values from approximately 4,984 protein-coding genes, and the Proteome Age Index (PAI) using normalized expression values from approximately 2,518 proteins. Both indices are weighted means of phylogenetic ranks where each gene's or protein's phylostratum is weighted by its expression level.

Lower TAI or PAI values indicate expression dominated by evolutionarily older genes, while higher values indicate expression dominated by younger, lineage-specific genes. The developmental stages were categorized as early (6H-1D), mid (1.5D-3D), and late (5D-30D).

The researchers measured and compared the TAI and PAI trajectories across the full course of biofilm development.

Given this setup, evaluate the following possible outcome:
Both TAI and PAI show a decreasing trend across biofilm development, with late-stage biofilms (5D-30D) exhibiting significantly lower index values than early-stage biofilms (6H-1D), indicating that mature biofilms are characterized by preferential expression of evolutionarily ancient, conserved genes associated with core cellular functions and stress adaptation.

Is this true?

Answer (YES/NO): NO